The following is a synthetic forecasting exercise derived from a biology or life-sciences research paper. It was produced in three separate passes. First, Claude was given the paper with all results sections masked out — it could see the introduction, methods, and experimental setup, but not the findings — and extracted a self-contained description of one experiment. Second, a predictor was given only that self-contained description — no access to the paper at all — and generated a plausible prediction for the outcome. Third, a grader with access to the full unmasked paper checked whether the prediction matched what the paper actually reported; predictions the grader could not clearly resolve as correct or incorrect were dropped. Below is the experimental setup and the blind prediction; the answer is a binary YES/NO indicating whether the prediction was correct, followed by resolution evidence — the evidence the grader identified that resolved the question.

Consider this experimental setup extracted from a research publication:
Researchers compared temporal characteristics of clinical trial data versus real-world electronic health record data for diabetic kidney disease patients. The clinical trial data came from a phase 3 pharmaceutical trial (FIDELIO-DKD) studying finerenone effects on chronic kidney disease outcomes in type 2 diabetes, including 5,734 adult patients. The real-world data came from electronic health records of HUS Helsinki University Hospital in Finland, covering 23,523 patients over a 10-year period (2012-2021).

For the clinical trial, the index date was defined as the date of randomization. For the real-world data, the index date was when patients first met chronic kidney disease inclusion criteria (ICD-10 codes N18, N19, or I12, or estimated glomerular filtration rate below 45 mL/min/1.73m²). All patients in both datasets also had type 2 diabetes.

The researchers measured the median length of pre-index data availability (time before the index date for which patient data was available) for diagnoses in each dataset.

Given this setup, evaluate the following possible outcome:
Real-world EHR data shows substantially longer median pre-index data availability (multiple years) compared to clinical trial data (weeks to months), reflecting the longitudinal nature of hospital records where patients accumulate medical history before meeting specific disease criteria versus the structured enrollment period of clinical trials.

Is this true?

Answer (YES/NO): NO